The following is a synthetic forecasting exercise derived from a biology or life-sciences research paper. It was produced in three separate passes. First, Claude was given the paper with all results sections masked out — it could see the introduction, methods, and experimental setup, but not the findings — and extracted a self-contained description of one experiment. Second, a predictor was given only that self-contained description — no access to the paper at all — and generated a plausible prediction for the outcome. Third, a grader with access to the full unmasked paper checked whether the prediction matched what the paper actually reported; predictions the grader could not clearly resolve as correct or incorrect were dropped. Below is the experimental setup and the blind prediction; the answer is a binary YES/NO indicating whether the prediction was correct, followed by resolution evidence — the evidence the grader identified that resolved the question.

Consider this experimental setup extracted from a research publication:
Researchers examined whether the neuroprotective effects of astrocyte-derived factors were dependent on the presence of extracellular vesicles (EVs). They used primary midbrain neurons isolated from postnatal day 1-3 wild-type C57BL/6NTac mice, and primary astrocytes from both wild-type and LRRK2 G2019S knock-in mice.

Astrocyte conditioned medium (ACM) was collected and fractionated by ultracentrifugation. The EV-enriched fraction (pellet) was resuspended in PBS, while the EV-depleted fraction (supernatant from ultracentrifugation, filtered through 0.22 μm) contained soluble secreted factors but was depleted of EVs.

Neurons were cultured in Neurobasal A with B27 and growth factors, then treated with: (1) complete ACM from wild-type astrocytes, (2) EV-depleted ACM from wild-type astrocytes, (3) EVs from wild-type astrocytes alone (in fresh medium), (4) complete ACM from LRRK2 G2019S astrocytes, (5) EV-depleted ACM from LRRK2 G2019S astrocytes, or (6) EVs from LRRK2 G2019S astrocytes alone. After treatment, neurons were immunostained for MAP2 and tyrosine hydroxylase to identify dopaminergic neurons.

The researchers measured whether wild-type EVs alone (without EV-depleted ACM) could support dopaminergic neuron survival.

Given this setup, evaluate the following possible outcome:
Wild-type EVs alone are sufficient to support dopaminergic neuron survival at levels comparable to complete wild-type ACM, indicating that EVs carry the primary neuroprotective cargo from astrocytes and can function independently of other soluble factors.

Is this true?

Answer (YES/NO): YES